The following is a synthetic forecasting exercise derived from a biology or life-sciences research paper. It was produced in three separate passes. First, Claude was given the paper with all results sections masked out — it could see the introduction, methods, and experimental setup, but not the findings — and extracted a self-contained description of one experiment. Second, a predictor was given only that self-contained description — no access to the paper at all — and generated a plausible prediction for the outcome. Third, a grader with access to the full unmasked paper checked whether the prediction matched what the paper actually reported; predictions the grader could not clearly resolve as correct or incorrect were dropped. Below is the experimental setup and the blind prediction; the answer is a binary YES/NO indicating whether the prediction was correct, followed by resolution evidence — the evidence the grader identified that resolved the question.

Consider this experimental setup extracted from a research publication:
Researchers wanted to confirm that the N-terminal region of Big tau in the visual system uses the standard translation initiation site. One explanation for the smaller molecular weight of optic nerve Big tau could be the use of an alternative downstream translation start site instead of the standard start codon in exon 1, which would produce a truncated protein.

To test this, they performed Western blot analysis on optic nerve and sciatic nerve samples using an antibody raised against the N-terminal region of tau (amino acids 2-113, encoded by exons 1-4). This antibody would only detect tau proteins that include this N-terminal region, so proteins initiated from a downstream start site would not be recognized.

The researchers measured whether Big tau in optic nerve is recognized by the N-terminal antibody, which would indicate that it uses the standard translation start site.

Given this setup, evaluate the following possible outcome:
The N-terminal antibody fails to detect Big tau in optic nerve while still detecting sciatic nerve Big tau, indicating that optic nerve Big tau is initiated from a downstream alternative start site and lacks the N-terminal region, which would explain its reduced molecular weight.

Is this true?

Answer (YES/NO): NO